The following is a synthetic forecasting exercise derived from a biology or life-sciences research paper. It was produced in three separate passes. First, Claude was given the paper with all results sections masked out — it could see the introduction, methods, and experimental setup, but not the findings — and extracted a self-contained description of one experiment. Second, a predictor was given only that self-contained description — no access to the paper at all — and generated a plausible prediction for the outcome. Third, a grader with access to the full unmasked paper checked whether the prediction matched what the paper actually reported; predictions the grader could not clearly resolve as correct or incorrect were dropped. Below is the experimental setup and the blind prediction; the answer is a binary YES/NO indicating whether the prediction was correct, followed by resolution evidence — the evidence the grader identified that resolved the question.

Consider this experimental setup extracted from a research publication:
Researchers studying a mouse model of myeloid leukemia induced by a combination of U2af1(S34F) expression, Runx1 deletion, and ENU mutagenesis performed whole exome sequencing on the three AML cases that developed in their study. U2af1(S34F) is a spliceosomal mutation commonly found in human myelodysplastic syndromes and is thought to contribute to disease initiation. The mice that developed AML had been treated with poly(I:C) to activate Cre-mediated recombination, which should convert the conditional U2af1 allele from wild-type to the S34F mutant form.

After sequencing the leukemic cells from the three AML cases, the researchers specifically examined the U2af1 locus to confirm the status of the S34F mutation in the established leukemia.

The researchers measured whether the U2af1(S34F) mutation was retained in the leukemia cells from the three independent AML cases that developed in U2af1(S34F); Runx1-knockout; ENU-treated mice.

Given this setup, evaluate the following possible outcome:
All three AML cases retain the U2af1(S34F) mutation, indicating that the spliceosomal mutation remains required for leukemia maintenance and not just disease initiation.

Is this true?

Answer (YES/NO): NO